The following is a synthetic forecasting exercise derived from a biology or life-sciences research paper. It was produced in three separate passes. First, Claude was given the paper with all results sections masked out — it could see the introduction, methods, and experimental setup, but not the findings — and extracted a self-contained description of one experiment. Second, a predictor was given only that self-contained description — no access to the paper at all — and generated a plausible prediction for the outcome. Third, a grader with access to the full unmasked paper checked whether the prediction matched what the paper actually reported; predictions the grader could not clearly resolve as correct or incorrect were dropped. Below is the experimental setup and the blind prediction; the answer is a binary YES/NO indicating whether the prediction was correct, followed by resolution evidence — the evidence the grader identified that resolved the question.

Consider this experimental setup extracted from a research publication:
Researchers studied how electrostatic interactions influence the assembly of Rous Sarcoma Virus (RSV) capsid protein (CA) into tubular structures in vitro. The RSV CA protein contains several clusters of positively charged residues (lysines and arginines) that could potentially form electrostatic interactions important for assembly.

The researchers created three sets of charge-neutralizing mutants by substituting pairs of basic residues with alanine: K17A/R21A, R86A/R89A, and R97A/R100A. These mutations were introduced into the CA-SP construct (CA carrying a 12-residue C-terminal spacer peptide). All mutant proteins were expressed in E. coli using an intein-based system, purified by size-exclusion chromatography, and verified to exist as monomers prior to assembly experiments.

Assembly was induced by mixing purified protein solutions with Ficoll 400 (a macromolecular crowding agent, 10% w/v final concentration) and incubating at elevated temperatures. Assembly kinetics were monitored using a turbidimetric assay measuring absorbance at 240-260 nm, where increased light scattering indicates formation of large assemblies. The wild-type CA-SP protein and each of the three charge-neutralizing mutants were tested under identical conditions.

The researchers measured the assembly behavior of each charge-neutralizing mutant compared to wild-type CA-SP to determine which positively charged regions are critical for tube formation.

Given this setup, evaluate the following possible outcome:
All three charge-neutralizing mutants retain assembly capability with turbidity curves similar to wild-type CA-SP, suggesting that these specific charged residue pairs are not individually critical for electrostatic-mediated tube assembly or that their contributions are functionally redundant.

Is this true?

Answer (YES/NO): NO